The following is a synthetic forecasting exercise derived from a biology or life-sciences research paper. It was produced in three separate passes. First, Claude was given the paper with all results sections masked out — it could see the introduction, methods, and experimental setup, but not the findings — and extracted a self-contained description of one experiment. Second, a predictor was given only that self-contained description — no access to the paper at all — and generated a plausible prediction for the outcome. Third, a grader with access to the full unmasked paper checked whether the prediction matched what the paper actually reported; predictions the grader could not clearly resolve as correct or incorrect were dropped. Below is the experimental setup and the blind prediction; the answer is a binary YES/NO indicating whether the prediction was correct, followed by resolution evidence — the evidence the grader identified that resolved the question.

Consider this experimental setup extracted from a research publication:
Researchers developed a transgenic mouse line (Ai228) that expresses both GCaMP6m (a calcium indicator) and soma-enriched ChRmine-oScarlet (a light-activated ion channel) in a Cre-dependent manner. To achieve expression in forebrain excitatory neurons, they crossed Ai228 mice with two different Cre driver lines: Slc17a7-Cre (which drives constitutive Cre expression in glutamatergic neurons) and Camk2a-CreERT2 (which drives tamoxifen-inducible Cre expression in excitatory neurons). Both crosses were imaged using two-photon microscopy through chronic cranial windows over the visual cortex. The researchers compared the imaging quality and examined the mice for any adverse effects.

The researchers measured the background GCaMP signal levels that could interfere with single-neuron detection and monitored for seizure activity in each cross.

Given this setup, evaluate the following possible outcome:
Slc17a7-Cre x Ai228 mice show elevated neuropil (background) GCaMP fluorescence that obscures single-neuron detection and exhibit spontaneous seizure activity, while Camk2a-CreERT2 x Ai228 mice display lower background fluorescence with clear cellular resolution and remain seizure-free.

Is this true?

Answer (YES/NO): YES